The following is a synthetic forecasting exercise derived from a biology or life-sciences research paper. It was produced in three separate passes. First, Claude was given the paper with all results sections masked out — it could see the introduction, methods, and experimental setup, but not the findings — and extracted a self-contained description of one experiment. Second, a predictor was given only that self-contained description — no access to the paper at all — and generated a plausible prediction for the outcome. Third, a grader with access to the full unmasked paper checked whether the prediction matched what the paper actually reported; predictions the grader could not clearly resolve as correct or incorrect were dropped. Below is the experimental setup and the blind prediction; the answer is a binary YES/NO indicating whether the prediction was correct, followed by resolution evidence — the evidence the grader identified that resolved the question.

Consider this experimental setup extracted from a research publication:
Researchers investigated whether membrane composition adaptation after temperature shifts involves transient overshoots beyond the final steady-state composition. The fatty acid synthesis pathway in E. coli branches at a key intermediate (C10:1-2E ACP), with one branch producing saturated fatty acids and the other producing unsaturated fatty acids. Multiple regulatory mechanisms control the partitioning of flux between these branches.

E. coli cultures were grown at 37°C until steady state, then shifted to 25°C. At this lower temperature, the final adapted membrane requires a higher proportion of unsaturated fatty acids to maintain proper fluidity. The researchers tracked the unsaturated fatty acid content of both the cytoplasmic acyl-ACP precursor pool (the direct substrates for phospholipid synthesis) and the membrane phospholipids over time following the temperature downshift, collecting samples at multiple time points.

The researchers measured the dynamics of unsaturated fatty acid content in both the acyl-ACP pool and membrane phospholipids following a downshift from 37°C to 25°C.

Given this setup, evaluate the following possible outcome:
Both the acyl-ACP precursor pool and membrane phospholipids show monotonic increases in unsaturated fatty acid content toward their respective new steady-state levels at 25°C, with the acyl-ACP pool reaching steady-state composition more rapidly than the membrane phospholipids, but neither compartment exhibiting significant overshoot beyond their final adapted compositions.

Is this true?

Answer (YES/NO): NO